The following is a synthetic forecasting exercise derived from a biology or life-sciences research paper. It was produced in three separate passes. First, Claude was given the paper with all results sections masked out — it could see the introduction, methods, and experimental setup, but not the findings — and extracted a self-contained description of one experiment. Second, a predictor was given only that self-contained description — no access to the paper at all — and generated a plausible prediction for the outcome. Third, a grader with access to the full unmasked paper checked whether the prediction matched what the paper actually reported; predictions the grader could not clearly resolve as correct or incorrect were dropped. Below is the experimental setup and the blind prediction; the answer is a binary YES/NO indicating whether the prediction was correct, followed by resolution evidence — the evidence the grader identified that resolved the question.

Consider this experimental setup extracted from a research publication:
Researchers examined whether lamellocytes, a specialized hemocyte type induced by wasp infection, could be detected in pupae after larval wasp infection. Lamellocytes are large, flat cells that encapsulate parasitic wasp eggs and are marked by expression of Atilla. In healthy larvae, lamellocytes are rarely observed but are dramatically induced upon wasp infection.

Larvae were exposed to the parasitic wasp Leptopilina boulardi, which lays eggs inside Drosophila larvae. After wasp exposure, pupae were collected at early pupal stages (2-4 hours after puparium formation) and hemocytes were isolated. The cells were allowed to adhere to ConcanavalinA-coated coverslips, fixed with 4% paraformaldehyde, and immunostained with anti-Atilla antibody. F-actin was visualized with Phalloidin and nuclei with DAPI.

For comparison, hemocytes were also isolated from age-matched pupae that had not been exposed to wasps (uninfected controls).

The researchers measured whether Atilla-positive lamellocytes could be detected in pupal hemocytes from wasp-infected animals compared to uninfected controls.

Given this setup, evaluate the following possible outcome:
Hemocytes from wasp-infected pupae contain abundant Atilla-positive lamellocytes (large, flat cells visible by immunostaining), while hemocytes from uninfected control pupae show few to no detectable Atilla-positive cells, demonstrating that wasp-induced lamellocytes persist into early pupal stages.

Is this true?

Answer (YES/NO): YES